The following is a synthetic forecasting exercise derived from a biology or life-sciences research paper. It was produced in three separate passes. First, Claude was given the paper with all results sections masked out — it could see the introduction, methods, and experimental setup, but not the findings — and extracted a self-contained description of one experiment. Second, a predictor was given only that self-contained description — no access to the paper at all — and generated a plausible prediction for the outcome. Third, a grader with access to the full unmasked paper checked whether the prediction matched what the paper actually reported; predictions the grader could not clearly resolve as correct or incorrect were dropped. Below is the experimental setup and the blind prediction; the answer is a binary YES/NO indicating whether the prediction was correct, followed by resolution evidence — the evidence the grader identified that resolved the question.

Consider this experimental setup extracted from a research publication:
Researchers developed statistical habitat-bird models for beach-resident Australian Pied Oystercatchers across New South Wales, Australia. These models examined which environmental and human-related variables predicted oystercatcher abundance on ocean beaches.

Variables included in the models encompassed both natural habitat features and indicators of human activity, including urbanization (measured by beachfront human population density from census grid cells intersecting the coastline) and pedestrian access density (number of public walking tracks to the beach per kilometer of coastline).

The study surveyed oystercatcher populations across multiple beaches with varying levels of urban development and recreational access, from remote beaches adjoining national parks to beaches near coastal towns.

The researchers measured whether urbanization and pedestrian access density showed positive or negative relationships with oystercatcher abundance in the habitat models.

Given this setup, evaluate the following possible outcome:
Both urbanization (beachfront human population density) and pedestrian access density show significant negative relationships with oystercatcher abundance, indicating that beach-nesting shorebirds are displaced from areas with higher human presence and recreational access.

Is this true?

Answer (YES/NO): YES